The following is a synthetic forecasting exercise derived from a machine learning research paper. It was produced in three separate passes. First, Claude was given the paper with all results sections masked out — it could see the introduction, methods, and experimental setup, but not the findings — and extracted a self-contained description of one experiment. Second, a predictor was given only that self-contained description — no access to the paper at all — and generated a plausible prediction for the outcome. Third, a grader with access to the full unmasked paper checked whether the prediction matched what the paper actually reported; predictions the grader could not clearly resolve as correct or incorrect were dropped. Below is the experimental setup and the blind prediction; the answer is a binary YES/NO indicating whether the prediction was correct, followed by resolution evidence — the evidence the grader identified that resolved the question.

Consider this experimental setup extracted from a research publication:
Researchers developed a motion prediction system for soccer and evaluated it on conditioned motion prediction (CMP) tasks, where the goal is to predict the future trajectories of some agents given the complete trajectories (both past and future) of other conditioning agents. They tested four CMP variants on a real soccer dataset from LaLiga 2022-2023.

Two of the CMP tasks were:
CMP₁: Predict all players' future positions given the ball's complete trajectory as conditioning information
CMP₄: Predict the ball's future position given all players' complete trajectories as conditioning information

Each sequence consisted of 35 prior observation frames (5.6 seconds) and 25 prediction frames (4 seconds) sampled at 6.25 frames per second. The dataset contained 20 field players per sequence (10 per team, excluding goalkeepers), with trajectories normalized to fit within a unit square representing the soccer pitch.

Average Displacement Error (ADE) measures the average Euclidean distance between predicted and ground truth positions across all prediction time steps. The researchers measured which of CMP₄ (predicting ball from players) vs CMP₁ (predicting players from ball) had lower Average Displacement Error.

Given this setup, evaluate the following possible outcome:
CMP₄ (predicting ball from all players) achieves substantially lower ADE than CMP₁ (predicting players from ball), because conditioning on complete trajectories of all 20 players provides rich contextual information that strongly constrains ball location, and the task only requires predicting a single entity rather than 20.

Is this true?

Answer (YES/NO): NO